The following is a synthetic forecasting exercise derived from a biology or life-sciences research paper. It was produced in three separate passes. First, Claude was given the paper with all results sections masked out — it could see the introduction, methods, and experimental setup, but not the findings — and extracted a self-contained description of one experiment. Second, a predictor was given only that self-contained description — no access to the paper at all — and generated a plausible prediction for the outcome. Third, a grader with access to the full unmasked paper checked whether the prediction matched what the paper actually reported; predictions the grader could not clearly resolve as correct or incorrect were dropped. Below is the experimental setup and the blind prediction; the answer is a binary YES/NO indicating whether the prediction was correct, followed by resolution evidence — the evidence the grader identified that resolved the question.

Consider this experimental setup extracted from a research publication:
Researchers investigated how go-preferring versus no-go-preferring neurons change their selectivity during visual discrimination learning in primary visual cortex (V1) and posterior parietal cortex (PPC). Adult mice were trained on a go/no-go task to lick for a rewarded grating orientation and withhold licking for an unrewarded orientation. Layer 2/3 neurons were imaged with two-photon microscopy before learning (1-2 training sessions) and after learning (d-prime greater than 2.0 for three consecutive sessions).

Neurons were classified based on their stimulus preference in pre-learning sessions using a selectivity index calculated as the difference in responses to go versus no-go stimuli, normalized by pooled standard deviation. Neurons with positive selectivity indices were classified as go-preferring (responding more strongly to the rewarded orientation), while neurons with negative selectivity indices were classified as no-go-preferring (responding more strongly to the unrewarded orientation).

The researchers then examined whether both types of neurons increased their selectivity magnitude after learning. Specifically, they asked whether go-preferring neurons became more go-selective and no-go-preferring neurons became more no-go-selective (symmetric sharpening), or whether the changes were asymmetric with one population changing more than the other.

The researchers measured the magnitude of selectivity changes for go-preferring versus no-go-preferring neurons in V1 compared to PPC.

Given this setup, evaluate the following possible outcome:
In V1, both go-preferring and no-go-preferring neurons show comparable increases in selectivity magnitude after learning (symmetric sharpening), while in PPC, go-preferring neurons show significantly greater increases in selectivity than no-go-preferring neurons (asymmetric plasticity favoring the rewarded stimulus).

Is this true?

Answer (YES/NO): YES